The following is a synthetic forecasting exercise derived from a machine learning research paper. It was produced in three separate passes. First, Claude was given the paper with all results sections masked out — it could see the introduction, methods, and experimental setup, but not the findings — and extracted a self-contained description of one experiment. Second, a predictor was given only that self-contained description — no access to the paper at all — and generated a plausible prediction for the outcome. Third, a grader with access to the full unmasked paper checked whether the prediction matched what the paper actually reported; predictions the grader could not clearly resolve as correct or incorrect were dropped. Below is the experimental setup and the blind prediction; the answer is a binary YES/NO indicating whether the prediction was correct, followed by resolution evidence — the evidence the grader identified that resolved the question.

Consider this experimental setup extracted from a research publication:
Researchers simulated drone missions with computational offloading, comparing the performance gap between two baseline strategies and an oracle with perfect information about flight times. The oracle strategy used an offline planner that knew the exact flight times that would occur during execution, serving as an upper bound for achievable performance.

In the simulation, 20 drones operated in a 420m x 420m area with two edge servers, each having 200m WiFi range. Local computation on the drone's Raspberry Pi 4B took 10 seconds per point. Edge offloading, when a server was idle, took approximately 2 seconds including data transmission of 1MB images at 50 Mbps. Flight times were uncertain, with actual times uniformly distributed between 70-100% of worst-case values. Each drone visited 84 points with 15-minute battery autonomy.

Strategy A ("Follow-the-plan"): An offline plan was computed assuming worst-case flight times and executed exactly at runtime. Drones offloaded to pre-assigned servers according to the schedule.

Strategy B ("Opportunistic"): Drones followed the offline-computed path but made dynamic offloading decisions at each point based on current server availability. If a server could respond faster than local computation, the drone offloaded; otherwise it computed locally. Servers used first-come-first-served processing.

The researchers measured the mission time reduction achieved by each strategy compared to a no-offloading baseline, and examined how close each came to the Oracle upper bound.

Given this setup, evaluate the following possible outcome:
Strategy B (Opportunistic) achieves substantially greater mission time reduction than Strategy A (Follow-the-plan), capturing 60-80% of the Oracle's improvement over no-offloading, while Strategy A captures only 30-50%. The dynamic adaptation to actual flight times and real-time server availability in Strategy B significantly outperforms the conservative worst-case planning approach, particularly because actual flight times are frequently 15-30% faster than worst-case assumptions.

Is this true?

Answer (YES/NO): NO